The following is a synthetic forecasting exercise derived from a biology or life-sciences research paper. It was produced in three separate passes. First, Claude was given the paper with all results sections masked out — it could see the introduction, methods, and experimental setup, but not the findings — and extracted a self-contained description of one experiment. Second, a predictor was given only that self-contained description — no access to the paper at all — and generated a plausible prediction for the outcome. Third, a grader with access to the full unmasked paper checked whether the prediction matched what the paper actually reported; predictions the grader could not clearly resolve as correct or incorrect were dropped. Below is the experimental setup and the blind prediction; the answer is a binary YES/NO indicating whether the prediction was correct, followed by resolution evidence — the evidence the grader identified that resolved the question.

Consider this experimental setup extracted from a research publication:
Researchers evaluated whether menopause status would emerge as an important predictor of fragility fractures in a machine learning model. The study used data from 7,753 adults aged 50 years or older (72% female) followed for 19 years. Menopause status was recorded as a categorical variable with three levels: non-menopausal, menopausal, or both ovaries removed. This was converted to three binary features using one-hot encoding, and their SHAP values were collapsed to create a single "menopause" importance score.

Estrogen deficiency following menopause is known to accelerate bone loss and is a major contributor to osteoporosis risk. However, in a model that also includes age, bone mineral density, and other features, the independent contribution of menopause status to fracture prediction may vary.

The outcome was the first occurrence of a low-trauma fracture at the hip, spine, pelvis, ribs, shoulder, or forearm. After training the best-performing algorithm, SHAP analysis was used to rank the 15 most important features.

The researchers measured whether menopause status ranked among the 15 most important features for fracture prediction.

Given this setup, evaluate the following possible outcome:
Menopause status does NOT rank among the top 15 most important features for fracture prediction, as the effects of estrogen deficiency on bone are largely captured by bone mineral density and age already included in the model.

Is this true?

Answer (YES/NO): NO